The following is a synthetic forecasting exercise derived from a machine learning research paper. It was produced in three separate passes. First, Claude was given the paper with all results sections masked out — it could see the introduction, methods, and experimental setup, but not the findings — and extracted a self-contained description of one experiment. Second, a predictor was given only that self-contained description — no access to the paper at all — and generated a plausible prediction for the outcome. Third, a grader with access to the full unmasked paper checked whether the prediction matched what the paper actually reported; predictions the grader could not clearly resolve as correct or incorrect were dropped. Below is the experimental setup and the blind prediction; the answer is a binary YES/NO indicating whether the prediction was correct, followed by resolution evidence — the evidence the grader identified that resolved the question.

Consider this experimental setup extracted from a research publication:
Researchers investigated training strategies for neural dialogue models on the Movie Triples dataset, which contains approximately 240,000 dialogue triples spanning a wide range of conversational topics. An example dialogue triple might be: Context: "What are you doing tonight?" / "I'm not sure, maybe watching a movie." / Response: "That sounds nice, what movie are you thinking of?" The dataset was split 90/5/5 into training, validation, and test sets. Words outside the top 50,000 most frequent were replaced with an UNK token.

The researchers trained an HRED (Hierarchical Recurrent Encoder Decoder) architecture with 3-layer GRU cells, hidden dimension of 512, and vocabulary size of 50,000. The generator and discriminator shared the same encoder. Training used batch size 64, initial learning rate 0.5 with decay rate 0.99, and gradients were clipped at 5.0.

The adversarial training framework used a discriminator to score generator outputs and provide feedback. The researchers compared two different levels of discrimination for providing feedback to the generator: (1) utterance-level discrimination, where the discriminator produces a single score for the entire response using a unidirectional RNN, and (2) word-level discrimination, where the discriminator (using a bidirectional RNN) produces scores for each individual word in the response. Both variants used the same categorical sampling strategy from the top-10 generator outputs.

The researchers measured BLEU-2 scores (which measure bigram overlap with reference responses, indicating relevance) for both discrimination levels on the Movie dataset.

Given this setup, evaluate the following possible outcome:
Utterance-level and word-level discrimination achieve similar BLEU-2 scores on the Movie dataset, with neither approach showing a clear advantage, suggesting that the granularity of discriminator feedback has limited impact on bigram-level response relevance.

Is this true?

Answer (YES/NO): NO